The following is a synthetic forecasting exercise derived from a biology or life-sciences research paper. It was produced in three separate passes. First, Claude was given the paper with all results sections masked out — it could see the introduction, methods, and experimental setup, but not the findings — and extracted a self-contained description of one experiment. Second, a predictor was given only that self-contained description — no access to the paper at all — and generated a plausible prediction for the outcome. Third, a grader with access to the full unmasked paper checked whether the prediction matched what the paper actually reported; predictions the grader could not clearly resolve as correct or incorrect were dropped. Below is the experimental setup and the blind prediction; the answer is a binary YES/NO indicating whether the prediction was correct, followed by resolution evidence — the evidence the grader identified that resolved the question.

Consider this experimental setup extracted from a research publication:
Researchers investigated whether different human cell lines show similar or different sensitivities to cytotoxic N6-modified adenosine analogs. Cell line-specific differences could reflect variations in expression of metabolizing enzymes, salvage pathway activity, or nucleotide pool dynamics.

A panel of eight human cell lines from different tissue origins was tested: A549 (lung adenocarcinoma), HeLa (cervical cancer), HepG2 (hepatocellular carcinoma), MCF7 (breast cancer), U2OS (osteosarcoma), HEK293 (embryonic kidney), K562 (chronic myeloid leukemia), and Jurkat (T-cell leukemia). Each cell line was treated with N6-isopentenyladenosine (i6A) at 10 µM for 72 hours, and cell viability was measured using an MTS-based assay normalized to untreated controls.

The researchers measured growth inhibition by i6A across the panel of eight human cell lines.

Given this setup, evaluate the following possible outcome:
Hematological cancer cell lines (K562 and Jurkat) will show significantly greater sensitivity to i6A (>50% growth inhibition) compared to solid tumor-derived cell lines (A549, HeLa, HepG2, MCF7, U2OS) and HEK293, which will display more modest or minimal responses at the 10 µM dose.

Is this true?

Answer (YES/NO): NO